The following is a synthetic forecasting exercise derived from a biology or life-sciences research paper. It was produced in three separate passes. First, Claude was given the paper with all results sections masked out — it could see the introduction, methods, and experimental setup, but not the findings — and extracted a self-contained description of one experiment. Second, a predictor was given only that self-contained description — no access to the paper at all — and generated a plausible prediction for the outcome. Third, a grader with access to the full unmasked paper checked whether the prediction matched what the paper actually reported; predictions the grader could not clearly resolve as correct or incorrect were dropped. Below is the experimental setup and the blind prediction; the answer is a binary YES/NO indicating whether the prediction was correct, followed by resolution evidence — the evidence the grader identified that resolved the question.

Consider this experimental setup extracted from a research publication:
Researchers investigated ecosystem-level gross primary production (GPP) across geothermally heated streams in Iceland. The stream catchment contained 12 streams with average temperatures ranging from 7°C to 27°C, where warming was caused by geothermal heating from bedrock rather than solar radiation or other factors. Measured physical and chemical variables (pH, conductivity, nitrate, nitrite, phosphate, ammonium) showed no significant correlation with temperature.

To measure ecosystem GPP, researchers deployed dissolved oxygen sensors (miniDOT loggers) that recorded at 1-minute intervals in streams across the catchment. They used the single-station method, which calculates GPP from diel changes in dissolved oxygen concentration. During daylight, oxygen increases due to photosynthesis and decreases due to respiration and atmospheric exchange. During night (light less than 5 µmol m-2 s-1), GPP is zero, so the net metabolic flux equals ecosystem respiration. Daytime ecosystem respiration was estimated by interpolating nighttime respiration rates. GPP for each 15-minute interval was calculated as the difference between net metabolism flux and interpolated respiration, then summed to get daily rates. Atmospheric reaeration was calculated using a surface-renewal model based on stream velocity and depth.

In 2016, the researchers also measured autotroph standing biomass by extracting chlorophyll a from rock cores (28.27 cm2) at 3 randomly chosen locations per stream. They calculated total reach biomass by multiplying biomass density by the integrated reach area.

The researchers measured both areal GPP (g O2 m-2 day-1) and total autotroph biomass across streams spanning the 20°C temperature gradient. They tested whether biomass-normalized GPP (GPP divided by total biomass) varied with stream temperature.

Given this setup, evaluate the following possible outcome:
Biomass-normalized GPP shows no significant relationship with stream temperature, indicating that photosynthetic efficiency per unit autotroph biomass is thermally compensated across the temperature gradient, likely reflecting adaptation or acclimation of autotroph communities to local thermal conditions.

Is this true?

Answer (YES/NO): YES